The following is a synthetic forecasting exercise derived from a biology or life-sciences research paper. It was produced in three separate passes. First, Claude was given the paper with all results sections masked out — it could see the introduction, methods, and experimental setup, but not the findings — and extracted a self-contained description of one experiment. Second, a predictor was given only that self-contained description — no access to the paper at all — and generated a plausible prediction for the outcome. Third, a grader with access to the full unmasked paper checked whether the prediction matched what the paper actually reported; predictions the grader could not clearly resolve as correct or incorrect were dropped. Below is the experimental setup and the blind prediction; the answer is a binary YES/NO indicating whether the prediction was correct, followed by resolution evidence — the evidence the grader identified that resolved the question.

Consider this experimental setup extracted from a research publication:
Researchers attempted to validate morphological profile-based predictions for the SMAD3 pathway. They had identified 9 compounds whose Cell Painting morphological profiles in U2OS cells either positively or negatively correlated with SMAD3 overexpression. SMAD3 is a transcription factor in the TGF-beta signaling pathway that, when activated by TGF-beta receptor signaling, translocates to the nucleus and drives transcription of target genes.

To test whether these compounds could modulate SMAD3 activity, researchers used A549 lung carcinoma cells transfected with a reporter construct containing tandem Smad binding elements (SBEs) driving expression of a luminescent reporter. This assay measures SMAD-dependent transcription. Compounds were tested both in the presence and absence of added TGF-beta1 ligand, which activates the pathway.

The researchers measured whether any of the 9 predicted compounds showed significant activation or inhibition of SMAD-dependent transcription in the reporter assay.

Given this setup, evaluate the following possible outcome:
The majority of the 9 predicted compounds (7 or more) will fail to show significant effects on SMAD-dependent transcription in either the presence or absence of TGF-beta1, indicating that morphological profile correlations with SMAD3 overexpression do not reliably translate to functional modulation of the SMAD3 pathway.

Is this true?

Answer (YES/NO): YES